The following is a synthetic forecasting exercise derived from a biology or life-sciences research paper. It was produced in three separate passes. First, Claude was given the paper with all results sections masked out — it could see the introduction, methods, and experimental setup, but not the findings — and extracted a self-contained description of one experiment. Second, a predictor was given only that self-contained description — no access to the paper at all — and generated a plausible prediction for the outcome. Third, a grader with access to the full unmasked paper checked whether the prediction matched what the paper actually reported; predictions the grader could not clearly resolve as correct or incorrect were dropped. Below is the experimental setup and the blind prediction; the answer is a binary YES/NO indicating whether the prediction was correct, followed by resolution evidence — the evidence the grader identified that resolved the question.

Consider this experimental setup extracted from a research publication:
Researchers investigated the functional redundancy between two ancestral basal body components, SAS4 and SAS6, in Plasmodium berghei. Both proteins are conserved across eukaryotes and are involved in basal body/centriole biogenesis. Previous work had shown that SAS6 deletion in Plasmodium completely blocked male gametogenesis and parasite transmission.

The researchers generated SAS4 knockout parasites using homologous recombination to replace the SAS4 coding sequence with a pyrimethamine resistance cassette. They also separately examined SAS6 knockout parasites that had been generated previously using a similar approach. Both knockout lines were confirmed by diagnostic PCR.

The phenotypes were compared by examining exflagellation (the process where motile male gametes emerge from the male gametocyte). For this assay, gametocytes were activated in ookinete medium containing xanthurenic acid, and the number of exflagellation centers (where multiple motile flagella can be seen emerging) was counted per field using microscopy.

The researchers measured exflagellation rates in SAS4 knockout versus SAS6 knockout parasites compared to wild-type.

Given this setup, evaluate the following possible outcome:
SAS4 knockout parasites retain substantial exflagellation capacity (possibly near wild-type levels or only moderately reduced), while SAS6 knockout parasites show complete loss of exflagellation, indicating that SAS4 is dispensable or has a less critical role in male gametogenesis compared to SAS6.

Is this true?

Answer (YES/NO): YES